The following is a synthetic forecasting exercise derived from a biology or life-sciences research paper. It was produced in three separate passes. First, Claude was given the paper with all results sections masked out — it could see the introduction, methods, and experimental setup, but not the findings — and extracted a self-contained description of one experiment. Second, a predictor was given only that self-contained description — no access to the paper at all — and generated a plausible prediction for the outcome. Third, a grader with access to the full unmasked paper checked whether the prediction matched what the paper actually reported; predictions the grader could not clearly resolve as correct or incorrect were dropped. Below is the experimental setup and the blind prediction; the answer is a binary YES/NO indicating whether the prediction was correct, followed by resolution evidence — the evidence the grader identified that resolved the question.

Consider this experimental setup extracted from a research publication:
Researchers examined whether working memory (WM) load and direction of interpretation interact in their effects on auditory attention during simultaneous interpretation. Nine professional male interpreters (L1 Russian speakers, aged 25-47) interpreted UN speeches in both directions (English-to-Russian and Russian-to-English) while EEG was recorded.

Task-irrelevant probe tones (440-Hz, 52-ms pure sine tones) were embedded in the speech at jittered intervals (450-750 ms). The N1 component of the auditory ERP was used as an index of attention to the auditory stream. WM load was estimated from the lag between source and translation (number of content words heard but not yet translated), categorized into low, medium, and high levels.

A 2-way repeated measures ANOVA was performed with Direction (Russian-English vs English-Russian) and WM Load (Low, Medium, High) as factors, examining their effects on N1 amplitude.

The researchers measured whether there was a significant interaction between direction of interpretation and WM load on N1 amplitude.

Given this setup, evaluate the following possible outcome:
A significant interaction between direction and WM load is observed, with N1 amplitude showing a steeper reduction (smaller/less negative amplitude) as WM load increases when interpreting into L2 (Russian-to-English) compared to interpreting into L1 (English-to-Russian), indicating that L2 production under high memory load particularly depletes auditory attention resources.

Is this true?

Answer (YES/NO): NO